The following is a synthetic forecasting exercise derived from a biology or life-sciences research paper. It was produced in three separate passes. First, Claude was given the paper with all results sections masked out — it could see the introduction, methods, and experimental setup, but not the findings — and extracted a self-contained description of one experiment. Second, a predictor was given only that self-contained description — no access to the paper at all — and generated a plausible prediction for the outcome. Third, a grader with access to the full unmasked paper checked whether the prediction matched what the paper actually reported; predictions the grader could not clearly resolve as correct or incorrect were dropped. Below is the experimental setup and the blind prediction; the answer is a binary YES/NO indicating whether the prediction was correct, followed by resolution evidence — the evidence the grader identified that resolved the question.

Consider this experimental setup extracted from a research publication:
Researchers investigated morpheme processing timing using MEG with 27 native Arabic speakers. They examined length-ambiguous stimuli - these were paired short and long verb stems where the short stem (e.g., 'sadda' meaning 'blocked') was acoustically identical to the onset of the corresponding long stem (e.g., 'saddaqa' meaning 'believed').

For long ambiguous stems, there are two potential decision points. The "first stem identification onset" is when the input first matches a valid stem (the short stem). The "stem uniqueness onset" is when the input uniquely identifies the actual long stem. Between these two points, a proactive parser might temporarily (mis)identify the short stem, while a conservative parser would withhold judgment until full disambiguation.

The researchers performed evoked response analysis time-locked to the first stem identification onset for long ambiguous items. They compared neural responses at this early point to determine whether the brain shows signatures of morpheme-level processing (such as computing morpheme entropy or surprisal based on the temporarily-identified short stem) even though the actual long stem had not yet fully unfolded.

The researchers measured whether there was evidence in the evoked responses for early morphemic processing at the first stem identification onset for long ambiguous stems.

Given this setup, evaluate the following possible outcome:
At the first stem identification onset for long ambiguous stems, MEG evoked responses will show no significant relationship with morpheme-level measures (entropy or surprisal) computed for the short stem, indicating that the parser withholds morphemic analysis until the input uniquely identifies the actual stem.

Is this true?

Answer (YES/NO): NO